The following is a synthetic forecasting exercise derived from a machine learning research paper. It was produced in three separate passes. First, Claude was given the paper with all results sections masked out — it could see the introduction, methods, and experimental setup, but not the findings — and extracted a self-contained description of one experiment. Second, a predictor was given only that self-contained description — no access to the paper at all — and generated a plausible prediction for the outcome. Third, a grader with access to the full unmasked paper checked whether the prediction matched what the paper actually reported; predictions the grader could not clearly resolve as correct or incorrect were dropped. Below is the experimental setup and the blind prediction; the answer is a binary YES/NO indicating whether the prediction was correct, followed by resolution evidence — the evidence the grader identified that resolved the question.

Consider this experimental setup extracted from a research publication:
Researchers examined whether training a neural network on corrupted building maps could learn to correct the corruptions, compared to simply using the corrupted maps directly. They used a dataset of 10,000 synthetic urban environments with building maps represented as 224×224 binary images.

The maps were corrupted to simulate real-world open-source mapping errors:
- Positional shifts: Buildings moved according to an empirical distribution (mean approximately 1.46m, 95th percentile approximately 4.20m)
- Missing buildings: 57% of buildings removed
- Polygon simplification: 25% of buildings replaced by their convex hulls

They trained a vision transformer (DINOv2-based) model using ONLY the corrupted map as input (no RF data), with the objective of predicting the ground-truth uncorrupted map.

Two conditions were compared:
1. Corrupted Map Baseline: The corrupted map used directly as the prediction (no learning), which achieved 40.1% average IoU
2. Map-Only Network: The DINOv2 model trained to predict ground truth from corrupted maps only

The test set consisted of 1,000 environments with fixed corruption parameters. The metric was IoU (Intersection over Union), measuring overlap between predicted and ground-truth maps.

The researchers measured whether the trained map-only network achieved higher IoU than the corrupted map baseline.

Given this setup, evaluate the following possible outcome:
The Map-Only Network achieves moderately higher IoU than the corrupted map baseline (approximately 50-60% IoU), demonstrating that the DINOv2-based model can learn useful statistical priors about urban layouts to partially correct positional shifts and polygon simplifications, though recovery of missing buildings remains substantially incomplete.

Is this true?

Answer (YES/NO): NO